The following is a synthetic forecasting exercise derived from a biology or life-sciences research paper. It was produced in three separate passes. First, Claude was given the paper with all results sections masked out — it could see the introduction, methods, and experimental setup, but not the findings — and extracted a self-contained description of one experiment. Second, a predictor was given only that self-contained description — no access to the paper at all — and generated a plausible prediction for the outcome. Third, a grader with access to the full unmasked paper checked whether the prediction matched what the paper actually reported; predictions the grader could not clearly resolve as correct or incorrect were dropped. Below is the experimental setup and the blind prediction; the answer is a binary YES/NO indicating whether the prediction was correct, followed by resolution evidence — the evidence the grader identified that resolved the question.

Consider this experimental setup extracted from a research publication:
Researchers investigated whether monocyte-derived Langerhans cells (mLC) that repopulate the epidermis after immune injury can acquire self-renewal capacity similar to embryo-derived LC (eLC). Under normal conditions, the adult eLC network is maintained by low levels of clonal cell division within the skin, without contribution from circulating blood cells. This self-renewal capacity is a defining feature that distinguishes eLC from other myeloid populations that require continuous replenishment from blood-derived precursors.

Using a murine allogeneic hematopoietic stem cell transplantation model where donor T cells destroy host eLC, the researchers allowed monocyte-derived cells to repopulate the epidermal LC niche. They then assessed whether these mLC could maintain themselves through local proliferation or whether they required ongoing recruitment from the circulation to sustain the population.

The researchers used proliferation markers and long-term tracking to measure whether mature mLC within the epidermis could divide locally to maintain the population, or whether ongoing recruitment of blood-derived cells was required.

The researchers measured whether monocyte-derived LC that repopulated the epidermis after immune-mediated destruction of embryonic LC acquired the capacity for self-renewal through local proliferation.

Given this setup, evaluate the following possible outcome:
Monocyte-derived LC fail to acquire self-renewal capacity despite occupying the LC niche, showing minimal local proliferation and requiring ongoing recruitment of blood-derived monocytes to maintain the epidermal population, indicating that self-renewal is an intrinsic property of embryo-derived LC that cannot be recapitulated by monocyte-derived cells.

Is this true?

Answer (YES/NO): NO